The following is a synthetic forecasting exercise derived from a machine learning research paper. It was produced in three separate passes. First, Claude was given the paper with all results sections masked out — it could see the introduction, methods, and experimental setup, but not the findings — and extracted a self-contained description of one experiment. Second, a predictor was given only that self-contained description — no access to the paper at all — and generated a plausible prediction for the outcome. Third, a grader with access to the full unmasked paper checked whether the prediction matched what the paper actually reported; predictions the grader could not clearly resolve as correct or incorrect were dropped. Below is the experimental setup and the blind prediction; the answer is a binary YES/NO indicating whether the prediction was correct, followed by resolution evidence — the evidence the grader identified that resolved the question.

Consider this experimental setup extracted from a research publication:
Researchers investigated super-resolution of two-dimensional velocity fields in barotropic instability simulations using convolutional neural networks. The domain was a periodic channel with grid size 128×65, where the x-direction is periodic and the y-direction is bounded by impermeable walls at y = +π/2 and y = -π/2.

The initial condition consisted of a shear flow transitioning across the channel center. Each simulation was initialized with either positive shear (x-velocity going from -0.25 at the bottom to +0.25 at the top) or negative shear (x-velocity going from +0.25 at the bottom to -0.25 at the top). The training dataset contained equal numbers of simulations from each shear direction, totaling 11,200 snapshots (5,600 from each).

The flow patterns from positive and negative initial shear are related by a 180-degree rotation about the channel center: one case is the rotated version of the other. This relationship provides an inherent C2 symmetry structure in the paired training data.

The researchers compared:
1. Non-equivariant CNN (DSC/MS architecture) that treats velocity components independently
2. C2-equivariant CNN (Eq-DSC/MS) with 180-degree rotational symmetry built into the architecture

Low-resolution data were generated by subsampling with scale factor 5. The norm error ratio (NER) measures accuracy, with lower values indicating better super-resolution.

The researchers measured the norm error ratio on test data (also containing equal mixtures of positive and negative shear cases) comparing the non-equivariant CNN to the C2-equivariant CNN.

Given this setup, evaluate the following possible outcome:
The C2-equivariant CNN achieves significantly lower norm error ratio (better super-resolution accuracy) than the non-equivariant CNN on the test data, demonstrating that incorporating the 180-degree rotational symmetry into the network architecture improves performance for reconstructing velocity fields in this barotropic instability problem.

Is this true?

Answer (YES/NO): NO